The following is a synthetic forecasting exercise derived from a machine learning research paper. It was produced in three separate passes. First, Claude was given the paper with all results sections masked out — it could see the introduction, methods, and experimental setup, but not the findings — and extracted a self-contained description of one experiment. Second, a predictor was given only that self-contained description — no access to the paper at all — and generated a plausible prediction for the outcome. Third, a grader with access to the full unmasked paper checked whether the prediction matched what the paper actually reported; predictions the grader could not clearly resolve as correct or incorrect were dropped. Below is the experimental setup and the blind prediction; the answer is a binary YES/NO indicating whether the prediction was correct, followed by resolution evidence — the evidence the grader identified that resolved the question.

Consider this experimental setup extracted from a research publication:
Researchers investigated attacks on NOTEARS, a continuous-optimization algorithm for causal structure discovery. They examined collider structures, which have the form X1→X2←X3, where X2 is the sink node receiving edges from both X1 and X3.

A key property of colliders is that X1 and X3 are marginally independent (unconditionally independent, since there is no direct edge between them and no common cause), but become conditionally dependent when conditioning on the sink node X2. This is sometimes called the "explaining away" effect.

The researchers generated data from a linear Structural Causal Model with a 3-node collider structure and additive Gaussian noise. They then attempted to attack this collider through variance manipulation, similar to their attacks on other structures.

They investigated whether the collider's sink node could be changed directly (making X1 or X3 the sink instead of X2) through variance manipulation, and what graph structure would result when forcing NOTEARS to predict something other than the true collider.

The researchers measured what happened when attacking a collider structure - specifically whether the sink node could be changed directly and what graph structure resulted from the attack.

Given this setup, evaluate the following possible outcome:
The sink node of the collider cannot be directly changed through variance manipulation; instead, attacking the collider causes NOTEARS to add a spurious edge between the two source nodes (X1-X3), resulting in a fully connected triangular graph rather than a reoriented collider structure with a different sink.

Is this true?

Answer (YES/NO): YES